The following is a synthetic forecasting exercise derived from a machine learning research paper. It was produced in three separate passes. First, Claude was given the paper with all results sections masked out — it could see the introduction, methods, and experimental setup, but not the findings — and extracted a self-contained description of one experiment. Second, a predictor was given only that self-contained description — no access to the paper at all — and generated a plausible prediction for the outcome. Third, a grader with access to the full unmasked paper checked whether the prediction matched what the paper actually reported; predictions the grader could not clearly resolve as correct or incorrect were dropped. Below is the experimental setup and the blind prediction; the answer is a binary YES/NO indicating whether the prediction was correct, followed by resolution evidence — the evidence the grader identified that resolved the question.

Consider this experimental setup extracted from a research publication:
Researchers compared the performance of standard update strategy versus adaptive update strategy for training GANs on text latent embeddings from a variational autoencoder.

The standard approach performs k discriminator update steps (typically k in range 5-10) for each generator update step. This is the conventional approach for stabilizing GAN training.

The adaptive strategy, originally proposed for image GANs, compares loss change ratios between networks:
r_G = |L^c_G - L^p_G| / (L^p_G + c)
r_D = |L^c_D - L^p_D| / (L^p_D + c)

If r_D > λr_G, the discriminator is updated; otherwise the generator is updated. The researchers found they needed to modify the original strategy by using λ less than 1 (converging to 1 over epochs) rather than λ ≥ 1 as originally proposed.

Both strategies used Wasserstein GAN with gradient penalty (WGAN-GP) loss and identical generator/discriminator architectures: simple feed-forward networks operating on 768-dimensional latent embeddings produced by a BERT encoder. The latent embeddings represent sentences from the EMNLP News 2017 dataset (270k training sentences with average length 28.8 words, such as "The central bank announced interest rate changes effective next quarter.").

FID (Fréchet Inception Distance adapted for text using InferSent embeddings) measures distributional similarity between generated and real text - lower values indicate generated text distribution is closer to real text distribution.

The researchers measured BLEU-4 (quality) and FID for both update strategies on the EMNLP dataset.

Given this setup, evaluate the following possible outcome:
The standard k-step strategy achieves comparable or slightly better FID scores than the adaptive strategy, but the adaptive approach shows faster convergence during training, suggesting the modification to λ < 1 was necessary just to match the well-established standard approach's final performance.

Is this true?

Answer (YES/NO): NO